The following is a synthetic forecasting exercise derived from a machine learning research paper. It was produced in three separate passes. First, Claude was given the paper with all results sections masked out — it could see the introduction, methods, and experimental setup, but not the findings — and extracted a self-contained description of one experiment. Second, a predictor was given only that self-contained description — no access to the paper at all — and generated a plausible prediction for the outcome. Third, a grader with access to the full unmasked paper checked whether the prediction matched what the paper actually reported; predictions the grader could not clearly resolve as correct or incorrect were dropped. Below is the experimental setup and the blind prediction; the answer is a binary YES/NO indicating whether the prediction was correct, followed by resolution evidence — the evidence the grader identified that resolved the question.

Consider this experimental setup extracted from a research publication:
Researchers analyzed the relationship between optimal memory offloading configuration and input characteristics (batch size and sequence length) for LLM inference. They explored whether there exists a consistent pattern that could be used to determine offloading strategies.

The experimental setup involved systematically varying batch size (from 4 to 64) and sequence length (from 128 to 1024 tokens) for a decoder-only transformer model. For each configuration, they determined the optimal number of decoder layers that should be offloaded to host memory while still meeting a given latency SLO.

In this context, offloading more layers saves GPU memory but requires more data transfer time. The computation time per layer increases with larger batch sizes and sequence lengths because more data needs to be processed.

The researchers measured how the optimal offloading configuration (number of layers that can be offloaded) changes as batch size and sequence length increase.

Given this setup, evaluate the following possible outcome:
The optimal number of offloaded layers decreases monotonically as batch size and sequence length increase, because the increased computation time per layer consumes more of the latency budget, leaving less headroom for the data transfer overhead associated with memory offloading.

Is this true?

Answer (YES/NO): NO